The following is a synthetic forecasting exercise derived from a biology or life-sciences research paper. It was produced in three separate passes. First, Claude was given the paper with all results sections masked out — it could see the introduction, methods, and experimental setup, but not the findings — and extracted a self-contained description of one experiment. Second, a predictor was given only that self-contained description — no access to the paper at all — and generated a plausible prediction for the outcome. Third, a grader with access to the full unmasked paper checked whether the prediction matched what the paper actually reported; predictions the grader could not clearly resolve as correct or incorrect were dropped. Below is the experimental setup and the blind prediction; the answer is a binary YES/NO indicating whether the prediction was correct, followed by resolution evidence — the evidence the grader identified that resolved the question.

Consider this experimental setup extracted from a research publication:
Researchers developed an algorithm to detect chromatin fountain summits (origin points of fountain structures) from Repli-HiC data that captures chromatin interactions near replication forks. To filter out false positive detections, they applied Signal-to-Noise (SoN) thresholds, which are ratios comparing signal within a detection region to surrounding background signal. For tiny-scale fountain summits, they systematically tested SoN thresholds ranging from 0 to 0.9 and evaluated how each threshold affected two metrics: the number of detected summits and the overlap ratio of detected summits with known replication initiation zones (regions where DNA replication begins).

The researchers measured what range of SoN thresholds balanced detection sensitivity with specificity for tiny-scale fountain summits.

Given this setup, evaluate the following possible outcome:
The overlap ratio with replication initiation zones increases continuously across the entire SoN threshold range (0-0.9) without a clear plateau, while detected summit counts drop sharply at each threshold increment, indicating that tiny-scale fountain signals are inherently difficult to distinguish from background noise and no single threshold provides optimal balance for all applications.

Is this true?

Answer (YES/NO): NO